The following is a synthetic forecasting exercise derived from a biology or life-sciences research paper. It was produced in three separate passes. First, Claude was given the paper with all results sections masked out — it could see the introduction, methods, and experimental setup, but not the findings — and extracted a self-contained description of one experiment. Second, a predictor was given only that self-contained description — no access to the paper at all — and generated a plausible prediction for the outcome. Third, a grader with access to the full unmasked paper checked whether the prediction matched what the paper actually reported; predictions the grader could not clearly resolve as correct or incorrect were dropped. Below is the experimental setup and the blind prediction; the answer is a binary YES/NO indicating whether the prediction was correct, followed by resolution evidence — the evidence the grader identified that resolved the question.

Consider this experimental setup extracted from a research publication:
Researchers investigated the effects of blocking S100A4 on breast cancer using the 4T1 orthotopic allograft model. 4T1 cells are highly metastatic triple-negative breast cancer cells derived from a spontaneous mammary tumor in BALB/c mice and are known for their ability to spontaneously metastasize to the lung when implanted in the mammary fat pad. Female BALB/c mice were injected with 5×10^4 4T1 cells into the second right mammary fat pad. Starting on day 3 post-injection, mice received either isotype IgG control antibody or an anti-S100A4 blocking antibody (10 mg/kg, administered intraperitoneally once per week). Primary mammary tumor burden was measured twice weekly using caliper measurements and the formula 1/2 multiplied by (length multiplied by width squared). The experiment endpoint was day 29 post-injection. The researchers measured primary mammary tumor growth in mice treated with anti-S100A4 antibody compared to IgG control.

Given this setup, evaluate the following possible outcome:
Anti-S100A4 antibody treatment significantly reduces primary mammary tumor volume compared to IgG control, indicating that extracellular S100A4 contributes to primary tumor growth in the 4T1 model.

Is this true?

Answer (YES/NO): NO